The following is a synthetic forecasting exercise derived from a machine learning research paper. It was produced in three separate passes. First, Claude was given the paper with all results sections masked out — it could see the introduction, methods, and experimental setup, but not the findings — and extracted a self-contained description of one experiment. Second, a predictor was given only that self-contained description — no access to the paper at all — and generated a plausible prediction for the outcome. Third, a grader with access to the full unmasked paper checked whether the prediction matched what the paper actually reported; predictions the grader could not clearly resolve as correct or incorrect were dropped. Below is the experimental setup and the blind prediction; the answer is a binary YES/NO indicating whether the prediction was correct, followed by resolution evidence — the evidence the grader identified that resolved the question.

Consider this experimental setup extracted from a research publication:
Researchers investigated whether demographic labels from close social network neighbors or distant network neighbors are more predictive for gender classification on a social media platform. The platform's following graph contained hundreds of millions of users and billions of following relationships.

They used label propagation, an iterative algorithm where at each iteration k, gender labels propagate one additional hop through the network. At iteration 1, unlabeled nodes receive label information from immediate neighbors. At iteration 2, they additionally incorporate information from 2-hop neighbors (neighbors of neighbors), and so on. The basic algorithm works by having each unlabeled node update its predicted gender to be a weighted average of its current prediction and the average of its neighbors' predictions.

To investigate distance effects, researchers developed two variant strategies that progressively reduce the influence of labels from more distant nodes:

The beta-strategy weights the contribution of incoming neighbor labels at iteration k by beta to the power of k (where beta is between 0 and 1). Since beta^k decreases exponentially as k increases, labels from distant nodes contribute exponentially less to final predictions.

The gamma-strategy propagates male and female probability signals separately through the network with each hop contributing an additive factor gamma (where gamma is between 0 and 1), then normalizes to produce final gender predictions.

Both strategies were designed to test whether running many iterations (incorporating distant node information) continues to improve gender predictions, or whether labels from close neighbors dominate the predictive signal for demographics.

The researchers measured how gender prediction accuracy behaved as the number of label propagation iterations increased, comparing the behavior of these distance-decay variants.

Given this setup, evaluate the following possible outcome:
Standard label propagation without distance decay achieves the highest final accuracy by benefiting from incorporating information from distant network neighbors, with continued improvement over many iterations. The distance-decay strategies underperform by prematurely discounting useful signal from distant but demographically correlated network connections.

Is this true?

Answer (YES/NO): NO